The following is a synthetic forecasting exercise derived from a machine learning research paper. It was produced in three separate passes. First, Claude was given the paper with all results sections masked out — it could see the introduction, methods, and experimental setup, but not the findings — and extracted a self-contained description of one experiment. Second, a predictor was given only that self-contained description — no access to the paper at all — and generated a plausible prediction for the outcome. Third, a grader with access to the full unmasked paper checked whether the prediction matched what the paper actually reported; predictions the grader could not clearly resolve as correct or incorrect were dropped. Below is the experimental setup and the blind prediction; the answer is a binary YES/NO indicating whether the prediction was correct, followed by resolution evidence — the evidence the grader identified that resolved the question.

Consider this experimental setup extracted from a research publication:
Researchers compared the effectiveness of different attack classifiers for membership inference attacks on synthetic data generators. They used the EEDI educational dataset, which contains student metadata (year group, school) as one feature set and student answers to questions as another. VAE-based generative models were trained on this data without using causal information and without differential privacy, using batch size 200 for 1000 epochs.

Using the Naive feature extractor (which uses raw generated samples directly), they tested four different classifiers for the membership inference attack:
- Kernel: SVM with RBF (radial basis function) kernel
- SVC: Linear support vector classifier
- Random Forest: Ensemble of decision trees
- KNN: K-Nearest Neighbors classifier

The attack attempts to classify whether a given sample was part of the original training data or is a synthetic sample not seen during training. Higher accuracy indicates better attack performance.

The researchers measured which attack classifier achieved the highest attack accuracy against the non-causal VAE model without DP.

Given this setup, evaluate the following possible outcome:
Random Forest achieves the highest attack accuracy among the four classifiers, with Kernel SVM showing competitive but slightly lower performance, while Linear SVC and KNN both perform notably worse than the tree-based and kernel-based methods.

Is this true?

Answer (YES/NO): NO